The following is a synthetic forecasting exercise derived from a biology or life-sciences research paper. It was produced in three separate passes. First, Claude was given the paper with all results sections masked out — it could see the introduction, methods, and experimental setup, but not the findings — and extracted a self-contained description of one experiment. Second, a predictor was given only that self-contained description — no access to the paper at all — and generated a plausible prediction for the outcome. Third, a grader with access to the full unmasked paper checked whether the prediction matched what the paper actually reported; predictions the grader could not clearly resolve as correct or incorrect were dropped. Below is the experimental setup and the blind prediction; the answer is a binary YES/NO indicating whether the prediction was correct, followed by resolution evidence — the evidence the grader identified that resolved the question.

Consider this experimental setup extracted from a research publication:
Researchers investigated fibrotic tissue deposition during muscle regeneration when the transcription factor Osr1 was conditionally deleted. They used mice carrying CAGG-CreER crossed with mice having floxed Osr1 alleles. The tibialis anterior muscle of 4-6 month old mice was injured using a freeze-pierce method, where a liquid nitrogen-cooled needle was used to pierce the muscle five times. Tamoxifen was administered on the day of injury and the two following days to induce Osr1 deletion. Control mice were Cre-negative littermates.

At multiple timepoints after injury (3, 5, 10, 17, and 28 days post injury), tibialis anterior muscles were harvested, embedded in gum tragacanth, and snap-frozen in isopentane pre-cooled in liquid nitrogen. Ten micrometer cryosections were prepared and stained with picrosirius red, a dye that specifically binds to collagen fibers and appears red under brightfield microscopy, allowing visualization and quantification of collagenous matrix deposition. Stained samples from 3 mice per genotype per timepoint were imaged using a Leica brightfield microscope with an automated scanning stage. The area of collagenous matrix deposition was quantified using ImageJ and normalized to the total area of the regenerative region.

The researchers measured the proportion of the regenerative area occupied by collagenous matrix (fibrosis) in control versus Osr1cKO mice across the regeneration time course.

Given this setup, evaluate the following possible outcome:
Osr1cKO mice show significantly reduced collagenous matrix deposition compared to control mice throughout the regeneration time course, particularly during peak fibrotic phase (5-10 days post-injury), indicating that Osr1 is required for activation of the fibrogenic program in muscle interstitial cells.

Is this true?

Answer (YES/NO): NO